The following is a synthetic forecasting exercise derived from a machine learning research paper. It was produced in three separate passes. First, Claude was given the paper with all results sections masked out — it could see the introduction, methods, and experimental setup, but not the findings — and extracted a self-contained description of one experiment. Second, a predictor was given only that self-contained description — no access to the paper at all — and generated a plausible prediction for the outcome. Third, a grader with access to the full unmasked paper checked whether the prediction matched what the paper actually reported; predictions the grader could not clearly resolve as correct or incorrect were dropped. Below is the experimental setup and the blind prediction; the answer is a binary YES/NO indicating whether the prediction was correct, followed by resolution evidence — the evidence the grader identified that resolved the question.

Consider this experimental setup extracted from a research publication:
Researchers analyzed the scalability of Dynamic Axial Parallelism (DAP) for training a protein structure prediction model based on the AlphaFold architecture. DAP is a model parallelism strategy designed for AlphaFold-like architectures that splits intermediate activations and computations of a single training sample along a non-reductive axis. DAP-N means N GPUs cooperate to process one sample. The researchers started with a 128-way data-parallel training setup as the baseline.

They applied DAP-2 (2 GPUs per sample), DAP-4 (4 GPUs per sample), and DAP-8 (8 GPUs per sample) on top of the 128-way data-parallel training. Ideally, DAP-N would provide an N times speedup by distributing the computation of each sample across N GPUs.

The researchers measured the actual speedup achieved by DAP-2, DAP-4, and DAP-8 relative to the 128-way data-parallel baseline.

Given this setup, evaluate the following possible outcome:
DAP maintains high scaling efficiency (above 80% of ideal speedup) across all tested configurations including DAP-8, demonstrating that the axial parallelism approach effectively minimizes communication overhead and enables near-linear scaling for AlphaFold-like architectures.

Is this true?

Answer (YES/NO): NO